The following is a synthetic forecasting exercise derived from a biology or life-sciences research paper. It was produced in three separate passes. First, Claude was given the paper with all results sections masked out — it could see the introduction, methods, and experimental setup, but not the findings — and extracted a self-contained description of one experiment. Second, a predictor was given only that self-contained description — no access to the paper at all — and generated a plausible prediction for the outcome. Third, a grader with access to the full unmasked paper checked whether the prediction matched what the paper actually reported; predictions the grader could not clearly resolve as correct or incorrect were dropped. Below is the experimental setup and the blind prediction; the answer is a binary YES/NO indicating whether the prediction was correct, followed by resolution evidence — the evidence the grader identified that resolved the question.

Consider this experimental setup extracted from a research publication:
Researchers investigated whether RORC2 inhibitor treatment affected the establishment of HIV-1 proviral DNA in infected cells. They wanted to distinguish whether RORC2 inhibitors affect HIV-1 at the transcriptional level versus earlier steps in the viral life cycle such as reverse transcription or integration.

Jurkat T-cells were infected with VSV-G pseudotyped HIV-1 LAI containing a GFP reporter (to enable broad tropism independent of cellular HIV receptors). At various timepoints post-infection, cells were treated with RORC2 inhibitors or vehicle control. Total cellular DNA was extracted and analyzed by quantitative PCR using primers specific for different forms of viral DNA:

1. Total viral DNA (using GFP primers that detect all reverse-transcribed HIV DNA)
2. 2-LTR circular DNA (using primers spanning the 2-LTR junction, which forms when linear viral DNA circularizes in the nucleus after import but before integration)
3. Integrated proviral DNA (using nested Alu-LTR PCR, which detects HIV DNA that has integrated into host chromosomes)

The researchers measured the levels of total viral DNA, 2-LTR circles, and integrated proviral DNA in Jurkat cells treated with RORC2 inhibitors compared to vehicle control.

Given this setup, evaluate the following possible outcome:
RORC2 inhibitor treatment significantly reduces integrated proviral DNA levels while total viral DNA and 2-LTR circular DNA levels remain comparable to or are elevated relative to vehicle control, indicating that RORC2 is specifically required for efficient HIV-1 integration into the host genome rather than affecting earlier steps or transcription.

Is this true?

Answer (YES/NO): NO